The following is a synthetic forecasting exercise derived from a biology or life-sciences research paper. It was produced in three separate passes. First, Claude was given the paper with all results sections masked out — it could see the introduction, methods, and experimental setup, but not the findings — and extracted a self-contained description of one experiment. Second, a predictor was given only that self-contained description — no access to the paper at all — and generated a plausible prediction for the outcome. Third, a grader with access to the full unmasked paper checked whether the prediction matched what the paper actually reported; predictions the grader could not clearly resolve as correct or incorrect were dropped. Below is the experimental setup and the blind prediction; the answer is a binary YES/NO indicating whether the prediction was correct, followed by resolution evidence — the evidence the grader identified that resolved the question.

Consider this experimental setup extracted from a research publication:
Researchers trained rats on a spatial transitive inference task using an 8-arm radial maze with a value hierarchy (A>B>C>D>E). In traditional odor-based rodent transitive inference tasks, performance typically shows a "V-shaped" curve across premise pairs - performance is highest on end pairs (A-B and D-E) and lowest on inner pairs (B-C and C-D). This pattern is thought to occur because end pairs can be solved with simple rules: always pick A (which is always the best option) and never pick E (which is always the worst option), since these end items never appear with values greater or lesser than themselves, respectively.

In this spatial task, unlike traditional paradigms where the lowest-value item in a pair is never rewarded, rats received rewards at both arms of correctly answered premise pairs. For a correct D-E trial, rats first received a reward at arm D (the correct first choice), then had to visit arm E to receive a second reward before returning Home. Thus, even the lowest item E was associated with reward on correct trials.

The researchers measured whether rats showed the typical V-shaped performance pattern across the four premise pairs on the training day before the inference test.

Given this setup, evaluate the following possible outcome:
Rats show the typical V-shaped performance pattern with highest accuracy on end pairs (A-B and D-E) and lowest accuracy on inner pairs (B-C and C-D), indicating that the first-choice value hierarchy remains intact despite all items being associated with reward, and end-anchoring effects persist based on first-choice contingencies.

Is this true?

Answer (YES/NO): NO